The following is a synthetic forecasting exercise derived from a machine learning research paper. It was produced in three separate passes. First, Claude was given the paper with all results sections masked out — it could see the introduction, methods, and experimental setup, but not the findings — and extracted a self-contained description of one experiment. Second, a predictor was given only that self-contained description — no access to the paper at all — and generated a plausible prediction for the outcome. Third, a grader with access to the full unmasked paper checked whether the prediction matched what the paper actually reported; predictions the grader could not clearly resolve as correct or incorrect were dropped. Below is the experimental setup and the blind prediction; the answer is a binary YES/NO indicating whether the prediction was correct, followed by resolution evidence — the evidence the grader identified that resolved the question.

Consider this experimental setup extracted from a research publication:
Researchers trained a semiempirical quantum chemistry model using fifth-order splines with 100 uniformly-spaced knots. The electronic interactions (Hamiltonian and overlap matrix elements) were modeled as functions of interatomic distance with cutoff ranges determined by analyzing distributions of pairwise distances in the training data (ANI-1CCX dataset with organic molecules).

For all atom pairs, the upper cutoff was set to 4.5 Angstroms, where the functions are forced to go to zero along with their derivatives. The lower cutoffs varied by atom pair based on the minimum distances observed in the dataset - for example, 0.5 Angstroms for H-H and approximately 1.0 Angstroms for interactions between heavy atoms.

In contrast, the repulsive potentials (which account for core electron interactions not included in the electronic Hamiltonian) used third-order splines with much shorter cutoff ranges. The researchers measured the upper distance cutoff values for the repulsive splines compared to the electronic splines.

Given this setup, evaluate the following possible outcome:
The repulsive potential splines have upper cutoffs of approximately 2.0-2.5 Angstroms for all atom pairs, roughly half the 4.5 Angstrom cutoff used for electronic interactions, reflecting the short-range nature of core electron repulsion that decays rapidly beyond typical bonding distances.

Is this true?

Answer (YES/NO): NO